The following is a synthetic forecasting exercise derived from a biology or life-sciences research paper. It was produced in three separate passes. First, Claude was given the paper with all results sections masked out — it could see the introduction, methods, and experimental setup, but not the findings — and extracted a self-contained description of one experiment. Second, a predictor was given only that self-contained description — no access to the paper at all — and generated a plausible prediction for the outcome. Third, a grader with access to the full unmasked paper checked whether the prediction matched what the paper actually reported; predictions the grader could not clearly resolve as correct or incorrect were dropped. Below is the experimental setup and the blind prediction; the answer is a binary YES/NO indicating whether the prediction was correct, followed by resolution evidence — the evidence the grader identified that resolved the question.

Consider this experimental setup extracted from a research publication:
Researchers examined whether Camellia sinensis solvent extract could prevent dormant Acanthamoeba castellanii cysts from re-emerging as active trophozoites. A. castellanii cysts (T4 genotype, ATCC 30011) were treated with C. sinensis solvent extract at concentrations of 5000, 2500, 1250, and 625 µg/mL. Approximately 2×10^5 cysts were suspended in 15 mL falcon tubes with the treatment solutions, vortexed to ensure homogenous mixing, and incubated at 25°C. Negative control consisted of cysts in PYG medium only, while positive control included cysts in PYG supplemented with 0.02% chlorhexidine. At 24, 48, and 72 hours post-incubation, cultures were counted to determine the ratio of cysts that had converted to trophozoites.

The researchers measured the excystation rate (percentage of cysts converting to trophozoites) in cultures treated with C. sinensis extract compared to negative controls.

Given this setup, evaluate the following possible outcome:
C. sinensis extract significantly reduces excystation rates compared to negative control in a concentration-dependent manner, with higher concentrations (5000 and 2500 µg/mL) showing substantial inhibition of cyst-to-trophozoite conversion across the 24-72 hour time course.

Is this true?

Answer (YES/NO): YES